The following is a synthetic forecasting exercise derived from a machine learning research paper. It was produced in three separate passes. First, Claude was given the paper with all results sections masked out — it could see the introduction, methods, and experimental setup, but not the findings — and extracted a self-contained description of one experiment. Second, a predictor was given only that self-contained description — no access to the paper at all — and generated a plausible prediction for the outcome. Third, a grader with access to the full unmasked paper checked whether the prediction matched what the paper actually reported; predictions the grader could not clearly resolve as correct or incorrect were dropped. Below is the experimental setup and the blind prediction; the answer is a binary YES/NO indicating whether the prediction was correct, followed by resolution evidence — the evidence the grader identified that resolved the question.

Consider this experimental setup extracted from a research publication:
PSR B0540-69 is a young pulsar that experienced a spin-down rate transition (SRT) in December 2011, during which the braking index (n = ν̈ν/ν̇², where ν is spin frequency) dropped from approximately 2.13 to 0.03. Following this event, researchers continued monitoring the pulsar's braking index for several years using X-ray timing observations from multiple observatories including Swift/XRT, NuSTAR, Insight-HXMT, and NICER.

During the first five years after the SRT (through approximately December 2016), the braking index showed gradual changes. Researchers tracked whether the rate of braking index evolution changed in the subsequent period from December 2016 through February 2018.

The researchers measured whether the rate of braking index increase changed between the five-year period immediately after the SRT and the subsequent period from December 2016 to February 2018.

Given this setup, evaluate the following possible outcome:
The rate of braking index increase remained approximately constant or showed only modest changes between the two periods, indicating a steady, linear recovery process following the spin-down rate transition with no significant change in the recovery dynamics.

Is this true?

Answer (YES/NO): NO